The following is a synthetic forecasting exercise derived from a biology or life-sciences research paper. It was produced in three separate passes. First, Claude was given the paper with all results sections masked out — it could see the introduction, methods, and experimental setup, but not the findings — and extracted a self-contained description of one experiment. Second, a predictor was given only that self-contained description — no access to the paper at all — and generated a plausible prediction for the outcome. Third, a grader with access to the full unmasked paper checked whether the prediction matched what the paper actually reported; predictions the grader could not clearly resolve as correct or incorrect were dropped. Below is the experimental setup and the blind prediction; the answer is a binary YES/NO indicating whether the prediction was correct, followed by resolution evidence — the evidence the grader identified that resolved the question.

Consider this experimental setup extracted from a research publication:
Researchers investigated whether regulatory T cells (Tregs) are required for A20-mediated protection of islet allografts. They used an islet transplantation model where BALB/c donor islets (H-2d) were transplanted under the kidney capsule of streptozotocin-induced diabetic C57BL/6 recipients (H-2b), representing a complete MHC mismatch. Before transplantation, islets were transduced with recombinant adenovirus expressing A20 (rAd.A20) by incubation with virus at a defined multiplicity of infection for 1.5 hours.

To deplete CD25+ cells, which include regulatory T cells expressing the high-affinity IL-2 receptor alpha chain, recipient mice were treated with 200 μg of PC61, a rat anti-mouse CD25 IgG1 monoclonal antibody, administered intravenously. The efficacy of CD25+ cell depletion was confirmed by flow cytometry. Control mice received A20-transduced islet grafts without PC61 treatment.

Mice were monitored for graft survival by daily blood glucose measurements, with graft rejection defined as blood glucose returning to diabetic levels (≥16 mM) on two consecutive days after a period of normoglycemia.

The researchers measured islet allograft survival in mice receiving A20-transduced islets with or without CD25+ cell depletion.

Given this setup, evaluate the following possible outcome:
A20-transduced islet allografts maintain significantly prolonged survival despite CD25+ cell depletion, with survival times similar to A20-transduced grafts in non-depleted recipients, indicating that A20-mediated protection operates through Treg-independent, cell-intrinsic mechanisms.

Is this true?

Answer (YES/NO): NO